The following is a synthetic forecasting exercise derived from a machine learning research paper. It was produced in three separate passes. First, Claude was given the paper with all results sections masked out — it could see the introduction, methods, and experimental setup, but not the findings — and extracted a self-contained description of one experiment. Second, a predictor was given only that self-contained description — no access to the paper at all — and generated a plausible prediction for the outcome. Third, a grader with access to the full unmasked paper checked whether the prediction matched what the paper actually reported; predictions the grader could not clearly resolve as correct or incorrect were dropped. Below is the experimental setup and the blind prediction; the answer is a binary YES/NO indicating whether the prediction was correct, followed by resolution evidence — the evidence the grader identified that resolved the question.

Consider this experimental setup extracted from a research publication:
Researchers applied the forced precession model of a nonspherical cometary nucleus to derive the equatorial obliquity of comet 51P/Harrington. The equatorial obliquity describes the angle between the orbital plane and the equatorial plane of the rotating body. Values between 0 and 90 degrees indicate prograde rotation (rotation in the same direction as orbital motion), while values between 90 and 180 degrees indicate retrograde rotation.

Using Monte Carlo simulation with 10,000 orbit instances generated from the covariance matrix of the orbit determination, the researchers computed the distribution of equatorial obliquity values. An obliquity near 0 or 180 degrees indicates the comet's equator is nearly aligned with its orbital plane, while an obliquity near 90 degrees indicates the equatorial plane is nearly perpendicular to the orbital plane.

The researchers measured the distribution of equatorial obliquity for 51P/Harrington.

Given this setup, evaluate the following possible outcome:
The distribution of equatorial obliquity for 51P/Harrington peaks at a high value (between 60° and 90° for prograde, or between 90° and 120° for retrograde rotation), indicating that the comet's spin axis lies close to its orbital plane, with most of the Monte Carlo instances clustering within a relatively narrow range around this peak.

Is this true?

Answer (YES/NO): YES